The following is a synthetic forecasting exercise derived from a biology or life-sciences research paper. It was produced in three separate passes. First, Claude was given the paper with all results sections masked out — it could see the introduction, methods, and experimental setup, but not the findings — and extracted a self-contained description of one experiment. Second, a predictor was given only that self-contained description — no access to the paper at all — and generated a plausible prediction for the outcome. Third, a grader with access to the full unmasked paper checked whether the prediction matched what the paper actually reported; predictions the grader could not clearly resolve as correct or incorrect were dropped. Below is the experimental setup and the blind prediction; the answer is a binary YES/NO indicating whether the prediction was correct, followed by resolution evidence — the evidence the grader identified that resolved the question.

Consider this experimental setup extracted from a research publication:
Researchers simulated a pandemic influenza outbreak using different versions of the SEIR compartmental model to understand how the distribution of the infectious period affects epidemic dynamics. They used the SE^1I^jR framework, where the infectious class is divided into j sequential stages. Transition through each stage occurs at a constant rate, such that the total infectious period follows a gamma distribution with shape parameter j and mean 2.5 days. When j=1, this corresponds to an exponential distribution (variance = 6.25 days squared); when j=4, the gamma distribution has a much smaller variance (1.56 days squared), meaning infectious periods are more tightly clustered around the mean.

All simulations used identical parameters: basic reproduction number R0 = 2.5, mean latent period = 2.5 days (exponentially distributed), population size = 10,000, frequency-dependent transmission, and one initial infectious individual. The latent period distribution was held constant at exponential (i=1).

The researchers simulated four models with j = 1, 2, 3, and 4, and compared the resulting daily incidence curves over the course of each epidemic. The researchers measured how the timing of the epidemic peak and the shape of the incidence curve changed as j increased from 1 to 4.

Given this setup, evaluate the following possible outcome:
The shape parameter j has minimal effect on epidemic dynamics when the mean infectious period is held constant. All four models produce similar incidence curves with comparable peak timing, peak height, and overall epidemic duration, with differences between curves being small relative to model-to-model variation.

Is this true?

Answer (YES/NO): NO